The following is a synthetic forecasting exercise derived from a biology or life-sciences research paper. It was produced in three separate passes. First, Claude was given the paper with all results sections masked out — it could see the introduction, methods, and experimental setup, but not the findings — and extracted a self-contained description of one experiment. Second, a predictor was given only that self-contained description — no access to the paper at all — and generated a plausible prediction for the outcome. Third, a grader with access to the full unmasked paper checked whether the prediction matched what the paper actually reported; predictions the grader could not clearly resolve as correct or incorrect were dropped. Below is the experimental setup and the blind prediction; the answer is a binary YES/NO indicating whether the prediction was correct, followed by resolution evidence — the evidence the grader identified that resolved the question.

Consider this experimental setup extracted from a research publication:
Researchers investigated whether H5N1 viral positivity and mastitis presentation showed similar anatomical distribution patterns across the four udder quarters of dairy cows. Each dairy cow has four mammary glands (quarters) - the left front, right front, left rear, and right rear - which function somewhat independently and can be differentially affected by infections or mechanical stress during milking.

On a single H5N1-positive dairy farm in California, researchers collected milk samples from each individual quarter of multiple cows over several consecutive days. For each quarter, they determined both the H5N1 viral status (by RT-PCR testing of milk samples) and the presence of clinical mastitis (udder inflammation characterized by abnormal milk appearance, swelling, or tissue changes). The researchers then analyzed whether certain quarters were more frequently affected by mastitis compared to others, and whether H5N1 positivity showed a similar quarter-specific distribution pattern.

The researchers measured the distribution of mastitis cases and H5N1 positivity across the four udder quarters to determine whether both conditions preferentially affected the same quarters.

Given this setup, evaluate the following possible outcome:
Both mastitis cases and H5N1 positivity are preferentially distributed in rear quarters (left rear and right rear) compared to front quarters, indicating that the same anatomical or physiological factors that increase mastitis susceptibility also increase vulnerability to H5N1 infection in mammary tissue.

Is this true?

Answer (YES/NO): NO